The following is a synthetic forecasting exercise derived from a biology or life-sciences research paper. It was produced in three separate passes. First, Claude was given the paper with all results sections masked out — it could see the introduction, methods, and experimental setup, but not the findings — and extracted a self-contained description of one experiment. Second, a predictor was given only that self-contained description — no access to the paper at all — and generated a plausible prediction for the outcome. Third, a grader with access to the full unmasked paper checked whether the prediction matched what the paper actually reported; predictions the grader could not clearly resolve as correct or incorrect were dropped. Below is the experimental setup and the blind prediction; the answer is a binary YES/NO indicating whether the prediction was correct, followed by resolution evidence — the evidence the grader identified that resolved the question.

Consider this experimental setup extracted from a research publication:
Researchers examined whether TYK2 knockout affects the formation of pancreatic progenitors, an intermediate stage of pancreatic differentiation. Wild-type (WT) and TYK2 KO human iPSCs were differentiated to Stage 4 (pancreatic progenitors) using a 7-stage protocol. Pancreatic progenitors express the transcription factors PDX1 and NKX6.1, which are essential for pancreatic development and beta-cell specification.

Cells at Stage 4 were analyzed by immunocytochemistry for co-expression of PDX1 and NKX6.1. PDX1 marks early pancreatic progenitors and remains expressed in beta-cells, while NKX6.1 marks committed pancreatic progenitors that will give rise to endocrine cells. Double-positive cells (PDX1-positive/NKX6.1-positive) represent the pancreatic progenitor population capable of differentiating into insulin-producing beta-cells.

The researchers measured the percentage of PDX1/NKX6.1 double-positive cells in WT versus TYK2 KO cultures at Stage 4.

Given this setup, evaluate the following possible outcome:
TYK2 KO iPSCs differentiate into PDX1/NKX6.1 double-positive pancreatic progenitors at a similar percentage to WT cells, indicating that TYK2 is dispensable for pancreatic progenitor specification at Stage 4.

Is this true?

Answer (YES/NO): YES